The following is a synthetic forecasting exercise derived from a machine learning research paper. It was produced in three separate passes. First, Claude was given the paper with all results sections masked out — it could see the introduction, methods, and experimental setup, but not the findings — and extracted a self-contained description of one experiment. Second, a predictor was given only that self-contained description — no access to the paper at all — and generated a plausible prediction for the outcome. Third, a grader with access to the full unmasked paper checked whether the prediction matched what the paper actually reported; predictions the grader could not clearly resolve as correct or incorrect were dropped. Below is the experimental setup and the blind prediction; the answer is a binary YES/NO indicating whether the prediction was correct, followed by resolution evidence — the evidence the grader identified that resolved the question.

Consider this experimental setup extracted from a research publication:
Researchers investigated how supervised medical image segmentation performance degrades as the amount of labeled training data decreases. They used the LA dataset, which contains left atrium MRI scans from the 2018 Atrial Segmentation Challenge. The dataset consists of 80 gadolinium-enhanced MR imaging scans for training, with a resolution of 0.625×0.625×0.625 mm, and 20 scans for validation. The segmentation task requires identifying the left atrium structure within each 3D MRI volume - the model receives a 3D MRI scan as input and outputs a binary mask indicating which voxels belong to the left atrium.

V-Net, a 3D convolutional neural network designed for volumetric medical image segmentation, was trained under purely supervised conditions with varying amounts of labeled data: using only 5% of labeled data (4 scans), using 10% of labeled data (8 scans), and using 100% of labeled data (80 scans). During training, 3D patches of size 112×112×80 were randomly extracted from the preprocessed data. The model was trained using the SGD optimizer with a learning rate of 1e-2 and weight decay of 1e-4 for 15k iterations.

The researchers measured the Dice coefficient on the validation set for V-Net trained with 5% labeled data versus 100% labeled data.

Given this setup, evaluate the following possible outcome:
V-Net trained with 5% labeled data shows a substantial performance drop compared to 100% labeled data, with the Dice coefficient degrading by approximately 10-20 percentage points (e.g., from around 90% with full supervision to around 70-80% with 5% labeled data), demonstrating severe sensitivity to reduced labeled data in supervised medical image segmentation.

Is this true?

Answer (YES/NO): NO